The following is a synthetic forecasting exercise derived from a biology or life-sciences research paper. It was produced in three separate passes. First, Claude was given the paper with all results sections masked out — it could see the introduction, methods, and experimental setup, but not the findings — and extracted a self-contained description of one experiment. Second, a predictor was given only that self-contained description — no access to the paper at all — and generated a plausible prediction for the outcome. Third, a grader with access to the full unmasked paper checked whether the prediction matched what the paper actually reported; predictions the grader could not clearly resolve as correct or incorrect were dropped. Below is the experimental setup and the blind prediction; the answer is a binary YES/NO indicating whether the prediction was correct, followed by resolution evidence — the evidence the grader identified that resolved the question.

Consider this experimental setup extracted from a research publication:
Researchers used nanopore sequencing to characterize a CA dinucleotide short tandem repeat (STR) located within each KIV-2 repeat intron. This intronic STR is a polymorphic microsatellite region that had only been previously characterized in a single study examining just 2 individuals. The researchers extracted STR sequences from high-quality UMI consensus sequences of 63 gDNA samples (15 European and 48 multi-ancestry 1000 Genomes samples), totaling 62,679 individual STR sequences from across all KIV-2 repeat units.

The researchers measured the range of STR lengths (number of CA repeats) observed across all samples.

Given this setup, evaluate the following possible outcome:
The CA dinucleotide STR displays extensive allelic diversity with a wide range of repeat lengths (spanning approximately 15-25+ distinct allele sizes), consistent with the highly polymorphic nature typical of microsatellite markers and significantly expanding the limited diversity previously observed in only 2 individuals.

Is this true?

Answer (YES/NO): NO